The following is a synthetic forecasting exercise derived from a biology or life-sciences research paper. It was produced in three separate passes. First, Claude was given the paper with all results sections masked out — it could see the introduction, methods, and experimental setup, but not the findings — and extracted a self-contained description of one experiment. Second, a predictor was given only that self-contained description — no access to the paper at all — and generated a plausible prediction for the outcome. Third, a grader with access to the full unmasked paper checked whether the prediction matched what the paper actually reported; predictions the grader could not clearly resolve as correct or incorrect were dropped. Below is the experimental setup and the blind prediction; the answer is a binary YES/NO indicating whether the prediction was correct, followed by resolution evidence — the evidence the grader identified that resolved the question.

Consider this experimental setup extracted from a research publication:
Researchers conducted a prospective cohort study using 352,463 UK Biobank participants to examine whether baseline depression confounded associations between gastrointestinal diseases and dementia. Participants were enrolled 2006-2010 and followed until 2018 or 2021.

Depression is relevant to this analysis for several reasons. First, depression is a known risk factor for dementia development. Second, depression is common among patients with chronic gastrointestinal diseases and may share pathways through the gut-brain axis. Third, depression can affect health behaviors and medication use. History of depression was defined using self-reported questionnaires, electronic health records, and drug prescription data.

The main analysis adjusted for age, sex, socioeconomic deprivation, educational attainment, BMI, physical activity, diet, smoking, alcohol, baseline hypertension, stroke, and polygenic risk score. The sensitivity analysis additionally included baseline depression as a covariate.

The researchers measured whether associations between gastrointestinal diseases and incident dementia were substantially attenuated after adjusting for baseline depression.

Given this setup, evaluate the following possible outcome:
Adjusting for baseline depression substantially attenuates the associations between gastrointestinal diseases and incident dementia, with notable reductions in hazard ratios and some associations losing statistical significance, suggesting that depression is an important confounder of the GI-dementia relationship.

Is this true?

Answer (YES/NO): NO